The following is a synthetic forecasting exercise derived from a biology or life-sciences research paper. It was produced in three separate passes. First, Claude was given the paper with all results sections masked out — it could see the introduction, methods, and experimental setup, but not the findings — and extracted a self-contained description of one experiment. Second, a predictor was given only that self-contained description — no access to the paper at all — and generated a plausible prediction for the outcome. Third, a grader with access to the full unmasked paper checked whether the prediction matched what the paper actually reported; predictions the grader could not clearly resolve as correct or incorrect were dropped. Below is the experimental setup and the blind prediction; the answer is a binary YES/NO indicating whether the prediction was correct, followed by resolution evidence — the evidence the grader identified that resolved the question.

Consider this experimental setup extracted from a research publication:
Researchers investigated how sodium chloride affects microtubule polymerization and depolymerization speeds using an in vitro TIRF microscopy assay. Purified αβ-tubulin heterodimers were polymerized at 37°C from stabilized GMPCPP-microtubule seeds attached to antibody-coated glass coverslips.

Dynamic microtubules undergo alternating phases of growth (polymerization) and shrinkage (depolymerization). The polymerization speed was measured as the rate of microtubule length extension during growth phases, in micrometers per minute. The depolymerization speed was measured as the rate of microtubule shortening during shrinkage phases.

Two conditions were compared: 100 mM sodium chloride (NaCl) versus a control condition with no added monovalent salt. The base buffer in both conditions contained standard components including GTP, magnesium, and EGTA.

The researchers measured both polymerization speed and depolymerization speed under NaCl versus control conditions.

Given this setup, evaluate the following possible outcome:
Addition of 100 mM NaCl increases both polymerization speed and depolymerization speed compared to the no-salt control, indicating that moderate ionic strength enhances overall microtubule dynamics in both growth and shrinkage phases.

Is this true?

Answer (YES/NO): YES